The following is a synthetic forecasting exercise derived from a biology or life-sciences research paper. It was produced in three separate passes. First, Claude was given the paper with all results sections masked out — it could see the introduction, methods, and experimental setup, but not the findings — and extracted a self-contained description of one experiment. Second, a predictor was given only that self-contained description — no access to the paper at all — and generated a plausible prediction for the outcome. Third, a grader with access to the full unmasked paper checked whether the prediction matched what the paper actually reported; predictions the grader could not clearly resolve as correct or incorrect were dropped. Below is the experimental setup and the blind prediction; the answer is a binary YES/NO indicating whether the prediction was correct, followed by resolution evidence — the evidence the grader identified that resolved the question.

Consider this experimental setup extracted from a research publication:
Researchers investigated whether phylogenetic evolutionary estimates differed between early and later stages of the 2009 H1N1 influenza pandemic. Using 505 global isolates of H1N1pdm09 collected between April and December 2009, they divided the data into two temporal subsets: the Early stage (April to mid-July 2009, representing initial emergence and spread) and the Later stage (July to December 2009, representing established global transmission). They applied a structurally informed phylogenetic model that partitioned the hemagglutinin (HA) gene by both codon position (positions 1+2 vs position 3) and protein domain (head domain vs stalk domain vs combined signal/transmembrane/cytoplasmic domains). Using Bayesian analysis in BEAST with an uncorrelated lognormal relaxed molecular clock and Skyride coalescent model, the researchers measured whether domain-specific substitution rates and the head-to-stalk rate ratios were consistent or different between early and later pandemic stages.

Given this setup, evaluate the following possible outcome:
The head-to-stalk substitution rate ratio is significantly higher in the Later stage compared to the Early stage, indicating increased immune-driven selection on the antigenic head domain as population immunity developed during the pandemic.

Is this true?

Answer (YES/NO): NO